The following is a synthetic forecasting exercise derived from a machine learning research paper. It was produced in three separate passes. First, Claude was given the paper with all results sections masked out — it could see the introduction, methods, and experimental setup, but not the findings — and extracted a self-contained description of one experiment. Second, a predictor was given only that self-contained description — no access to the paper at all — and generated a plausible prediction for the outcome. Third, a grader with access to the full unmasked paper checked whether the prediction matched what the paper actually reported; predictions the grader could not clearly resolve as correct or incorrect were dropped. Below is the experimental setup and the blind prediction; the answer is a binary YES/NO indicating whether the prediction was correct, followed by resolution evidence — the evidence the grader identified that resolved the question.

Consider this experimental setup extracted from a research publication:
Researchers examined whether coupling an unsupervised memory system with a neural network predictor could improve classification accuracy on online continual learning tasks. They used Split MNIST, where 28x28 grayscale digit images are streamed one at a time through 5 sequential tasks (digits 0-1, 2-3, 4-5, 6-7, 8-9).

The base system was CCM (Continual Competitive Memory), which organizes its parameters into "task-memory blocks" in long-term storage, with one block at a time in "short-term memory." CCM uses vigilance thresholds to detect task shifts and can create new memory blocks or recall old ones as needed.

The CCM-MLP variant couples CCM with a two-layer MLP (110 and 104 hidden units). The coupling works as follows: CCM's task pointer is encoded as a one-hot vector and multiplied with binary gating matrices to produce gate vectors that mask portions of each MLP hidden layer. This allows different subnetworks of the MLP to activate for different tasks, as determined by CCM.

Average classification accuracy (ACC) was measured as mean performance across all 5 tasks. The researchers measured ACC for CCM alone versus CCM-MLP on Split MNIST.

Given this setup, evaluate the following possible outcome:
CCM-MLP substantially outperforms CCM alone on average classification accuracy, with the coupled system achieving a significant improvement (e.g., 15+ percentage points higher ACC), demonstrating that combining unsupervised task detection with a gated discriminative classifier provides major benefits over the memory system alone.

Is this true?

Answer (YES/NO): NO